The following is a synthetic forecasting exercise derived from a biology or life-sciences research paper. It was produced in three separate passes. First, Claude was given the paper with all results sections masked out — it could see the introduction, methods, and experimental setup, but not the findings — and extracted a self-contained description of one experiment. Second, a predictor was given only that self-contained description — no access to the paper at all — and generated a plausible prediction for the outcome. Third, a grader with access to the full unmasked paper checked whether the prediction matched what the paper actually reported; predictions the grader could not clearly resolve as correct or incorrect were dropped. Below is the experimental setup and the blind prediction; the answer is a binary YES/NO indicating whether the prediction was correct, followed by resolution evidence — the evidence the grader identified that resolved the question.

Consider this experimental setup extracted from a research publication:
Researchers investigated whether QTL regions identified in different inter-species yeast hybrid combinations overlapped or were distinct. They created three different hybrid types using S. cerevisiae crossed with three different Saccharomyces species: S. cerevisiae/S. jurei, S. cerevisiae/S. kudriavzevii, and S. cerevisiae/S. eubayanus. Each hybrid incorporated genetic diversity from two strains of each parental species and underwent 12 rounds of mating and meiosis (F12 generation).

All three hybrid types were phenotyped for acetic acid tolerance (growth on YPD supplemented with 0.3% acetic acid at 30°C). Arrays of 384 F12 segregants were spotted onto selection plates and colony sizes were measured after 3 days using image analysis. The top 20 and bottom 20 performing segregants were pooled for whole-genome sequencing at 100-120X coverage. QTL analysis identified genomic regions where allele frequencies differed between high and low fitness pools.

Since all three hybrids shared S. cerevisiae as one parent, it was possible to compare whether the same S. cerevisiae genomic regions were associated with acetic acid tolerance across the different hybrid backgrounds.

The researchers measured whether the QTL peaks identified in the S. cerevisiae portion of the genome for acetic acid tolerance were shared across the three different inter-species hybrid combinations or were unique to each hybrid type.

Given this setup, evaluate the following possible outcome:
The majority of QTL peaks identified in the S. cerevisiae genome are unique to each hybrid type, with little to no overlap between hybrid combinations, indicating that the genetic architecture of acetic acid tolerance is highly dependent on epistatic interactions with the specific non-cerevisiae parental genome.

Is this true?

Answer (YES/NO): YES